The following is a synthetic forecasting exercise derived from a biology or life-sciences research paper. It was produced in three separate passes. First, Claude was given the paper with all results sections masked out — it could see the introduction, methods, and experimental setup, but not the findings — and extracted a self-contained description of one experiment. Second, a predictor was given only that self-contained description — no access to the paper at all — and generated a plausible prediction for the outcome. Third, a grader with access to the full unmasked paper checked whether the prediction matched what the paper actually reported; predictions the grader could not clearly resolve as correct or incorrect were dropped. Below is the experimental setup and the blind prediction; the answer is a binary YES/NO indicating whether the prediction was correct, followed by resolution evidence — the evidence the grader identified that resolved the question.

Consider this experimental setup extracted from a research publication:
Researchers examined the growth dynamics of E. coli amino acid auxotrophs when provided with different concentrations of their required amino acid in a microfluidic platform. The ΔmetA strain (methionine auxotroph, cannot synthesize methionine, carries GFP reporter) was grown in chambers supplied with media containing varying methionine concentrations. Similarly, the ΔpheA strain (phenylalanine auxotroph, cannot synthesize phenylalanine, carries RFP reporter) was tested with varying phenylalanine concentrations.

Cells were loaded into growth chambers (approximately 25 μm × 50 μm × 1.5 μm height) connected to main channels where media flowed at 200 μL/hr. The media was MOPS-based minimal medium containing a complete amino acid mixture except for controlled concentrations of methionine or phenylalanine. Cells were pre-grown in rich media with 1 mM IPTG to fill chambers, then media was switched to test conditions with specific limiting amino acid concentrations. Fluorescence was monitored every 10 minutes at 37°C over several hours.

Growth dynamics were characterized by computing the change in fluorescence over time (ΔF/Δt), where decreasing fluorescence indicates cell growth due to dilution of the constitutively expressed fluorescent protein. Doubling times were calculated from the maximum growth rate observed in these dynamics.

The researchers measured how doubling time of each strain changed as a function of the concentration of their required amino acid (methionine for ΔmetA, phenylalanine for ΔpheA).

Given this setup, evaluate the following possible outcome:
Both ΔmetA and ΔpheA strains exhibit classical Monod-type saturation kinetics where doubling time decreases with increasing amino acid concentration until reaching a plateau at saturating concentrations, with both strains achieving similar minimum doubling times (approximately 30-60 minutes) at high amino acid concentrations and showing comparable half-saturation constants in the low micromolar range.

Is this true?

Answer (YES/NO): NO